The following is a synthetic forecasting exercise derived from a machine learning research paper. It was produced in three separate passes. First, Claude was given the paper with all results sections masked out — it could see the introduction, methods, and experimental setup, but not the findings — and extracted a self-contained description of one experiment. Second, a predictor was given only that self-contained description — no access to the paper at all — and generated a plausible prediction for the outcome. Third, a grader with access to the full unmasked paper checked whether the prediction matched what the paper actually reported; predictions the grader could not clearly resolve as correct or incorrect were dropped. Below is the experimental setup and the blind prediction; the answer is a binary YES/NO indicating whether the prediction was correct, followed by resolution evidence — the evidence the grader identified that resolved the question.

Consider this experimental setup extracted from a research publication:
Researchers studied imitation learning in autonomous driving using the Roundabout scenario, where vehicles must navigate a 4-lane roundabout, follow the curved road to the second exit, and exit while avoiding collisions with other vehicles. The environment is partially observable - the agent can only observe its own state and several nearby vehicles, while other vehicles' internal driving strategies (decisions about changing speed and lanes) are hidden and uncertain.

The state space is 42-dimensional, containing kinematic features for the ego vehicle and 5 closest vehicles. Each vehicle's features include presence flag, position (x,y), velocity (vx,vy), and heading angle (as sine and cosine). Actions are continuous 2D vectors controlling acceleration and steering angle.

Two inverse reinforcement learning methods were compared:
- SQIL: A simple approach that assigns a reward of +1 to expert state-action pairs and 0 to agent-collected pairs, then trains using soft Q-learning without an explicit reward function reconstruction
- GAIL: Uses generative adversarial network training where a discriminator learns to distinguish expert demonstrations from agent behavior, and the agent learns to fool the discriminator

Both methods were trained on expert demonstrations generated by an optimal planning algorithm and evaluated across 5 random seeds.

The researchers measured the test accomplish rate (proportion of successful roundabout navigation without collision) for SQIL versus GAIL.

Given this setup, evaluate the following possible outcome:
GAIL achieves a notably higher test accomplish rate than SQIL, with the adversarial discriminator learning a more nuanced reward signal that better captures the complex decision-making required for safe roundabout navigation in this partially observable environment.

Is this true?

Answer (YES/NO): NO